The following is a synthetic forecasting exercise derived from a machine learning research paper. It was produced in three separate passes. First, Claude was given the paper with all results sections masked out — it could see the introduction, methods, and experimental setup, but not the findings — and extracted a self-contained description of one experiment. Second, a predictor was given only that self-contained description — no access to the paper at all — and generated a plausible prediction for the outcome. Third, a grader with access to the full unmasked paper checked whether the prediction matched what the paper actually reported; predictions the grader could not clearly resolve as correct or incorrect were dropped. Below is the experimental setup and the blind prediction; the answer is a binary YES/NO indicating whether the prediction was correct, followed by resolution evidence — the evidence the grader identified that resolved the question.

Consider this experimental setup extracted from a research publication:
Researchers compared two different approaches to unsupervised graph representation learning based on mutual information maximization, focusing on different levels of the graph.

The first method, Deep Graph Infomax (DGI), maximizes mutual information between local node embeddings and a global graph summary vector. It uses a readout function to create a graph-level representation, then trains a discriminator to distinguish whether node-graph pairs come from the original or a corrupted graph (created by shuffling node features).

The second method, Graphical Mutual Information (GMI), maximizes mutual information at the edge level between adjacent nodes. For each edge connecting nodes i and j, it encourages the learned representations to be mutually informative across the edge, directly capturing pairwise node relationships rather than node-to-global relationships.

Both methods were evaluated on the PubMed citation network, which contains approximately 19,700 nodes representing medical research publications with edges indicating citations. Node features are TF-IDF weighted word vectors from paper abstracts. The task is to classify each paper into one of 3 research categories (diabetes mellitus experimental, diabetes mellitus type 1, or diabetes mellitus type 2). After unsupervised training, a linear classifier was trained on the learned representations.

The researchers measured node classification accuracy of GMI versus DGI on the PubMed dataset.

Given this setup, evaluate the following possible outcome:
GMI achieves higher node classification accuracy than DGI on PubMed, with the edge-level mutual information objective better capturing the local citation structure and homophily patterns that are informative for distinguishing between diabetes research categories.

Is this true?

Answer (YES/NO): YES